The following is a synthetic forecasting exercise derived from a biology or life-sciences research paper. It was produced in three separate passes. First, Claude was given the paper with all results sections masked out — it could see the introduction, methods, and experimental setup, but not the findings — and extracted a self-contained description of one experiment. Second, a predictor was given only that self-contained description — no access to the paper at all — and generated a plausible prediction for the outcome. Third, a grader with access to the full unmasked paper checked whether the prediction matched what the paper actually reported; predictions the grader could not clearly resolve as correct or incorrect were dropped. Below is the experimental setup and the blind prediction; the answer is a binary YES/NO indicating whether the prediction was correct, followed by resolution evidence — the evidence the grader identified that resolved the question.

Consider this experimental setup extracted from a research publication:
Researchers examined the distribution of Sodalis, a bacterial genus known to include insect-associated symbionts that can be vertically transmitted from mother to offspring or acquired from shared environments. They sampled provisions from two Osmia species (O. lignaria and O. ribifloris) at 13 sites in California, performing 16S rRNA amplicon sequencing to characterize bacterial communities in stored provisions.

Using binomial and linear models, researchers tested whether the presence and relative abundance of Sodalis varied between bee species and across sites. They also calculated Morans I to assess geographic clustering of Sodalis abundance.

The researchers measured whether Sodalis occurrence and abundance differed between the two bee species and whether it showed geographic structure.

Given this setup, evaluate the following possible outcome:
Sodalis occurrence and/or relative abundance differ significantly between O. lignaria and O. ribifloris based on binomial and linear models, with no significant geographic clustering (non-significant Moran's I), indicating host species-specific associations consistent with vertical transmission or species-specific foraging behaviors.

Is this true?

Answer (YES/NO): NO